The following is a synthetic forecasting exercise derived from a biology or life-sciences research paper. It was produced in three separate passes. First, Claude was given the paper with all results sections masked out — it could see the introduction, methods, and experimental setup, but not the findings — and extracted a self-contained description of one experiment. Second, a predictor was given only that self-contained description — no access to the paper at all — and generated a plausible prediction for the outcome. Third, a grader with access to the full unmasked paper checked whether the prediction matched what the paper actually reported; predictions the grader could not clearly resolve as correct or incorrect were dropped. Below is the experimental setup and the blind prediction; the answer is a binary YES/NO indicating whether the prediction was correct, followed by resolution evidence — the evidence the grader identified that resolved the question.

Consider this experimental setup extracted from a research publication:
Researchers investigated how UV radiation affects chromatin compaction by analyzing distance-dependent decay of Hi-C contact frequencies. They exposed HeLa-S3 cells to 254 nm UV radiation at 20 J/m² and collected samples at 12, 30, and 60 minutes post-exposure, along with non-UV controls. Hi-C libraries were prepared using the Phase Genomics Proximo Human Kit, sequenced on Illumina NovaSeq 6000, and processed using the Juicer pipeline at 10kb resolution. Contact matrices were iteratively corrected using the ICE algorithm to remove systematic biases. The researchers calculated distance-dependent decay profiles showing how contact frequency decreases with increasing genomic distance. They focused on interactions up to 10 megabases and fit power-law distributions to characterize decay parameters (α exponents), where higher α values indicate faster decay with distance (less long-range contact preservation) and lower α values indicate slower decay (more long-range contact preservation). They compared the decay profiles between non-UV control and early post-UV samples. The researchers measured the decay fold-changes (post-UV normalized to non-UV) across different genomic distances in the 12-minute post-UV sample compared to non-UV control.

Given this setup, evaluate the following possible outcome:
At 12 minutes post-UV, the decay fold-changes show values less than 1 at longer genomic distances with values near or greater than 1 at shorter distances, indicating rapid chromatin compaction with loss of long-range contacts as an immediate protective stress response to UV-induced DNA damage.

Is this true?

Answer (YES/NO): YES